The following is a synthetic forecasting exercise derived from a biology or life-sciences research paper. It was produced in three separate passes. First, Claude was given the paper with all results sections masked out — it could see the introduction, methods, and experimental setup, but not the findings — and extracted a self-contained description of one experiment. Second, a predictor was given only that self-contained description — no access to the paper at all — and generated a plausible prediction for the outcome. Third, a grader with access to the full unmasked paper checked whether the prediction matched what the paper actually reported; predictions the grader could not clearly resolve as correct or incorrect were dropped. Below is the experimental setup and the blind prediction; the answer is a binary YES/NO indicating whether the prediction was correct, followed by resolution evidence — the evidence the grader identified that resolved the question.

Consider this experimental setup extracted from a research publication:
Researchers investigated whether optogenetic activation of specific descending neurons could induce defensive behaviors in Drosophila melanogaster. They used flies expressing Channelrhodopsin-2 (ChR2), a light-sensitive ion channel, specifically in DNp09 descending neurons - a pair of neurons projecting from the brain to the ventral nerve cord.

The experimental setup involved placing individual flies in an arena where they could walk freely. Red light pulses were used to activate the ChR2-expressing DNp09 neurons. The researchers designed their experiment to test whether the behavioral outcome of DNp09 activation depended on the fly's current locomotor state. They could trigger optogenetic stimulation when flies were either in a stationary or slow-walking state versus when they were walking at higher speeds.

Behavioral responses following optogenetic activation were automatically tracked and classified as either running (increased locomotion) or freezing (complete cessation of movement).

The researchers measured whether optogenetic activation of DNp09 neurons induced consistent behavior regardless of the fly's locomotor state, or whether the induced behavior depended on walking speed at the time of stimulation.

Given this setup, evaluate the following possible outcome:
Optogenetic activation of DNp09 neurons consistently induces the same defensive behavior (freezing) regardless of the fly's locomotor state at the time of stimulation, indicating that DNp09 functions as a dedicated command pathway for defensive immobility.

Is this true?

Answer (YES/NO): NO